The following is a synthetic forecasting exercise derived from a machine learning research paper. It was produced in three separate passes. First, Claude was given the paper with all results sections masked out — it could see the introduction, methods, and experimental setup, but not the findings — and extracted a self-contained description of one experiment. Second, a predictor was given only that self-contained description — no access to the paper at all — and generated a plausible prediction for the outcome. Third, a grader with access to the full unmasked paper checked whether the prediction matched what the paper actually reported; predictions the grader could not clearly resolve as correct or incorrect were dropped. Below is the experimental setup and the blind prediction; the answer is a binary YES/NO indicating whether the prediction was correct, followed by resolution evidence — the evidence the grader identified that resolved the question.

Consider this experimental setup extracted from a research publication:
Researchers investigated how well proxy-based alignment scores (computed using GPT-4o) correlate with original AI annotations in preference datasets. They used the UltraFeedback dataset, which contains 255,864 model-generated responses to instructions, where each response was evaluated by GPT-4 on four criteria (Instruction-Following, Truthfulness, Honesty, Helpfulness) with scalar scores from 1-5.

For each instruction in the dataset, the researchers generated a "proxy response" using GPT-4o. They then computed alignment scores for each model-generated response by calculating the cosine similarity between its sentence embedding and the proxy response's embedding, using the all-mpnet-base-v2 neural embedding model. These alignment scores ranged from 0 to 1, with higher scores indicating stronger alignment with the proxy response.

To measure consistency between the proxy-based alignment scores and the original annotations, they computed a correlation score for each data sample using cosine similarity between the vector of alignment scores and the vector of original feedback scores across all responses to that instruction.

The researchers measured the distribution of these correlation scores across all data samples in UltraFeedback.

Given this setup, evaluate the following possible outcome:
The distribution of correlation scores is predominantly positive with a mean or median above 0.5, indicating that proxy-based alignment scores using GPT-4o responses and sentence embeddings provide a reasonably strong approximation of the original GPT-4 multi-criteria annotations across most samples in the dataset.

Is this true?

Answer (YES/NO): YES